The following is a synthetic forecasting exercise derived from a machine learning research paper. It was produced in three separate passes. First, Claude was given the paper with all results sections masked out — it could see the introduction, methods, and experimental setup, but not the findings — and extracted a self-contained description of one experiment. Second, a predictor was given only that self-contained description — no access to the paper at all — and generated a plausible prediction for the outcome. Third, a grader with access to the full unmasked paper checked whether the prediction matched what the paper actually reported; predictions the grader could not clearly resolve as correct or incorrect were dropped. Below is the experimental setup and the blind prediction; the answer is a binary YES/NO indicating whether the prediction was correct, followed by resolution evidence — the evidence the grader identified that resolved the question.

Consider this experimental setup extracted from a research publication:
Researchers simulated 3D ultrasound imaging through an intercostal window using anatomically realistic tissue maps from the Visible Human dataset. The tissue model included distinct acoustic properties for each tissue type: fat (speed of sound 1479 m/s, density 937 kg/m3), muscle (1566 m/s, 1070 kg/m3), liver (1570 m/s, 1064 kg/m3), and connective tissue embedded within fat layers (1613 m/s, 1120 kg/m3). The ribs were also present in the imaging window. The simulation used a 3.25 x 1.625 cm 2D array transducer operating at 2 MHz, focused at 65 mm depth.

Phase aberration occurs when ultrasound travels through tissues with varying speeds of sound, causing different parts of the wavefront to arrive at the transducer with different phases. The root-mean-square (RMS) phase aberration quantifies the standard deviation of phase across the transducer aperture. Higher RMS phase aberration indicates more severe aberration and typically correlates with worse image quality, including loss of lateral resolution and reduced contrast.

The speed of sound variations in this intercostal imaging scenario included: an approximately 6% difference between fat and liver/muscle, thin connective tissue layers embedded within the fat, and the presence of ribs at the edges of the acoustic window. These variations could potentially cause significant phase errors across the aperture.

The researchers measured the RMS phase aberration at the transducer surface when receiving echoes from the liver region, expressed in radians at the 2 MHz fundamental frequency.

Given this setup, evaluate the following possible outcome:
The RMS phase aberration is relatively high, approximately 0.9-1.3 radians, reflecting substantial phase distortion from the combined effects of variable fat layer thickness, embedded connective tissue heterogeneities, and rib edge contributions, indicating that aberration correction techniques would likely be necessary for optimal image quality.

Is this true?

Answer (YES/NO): NO